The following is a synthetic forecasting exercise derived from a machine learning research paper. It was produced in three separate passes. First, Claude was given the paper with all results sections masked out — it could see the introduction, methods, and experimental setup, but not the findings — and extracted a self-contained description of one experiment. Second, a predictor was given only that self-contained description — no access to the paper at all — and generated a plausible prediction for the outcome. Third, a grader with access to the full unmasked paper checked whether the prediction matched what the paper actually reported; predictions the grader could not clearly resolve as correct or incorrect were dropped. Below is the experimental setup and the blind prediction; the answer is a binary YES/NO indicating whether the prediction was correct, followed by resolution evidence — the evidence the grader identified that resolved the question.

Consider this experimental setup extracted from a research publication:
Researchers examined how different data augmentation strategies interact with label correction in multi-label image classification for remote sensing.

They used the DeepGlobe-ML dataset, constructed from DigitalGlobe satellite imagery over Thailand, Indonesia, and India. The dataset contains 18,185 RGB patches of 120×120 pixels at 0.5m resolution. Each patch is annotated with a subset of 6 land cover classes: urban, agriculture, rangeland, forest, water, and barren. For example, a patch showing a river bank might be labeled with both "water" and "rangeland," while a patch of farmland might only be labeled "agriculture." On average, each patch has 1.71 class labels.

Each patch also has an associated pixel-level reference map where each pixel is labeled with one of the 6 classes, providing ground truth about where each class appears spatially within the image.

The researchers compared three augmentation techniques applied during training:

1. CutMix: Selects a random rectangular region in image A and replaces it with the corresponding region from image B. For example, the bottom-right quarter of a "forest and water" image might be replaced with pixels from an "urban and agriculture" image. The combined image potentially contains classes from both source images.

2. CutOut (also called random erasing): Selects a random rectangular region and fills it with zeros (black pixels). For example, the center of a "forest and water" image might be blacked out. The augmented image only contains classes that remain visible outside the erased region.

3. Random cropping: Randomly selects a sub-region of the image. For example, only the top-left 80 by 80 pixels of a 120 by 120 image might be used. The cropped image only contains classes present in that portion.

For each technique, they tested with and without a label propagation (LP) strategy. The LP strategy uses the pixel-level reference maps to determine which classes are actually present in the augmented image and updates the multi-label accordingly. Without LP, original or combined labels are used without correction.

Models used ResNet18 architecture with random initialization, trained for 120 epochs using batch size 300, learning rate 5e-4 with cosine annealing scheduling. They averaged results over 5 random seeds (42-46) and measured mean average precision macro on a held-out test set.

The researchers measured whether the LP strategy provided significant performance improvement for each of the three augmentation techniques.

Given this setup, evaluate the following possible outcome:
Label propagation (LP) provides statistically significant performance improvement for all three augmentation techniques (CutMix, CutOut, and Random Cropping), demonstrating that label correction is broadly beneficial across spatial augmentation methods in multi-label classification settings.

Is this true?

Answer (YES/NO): NO